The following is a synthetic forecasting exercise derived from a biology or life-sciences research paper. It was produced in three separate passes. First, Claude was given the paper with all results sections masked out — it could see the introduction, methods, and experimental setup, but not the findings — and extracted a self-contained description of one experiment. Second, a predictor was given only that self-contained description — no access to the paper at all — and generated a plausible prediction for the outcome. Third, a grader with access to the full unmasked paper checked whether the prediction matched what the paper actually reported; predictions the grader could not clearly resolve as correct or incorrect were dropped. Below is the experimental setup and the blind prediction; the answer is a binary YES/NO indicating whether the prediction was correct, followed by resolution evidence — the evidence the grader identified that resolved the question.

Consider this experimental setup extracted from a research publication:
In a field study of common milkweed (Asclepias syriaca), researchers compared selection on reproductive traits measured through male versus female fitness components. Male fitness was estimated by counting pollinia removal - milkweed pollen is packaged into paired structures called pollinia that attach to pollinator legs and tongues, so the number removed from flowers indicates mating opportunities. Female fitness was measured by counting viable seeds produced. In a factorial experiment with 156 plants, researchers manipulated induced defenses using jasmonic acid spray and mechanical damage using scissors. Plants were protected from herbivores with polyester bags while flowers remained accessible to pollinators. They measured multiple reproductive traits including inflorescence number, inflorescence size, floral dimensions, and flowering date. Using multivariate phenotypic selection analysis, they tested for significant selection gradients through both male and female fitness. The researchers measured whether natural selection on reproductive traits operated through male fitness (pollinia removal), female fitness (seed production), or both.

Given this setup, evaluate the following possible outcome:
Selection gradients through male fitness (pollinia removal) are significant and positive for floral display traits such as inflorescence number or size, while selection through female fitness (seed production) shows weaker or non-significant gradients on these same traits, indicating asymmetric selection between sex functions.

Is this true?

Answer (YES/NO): NO